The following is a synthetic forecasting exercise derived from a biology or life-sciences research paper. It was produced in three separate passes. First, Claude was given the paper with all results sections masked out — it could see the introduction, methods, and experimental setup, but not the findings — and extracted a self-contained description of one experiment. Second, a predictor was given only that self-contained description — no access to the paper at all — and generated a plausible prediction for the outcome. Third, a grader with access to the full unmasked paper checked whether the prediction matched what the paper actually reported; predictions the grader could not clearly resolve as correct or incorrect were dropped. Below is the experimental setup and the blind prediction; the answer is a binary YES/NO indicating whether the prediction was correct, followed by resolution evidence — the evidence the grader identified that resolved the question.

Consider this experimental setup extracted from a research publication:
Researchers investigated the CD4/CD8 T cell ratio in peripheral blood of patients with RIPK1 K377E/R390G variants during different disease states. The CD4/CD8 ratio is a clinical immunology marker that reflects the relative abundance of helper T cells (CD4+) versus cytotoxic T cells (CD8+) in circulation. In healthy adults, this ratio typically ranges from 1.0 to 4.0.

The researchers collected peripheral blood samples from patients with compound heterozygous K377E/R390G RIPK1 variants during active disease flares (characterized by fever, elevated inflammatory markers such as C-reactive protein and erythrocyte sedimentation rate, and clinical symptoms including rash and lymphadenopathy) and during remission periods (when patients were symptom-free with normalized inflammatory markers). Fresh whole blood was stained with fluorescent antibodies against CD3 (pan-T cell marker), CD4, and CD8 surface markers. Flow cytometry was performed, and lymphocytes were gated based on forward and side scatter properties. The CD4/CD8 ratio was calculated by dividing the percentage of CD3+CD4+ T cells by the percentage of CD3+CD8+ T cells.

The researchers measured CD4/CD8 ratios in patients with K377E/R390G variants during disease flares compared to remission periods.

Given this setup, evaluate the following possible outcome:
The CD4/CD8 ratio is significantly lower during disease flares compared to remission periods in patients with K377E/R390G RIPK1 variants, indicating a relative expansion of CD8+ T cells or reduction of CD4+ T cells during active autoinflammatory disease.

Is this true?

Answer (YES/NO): NO